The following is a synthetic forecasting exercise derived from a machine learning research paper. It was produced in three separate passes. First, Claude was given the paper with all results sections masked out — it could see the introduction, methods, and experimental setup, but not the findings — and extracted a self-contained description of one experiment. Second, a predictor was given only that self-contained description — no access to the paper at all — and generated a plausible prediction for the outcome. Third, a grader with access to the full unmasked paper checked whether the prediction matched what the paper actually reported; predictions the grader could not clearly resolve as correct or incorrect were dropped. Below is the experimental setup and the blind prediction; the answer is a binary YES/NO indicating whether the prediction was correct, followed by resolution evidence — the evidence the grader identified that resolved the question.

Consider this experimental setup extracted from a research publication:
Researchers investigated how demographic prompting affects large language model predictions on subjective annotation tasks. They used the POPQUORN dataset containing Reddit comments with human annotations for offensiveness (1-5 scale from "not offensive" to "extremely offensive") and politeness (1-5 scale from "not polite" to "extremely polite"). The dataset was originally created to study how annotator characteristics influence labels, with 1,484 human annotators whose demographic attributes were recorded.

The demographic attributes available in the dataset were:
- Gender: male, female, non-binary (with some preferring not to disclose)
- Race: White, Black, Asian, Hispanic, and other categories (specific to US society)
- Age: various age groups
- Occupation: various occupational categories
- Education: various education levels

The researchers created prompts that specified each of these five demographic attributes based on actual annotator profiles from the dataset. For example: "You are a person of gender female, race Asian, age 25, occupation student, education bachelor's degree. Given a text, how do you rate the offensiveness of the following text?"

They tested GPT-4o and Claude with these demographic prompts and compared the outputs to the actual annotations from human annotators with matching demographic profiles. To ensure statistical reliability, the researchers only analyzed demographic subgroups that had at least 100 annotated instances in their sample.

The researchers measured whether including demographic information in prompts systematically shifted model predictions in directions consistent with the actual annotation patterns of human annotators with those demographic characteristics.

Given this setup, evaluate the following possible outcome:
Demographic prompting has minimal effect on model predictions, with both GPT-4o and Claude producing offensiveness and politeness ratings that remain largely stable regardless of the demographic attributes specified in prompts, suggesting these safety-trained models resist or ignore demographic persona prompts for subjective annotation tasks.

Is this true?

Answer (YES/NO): NO